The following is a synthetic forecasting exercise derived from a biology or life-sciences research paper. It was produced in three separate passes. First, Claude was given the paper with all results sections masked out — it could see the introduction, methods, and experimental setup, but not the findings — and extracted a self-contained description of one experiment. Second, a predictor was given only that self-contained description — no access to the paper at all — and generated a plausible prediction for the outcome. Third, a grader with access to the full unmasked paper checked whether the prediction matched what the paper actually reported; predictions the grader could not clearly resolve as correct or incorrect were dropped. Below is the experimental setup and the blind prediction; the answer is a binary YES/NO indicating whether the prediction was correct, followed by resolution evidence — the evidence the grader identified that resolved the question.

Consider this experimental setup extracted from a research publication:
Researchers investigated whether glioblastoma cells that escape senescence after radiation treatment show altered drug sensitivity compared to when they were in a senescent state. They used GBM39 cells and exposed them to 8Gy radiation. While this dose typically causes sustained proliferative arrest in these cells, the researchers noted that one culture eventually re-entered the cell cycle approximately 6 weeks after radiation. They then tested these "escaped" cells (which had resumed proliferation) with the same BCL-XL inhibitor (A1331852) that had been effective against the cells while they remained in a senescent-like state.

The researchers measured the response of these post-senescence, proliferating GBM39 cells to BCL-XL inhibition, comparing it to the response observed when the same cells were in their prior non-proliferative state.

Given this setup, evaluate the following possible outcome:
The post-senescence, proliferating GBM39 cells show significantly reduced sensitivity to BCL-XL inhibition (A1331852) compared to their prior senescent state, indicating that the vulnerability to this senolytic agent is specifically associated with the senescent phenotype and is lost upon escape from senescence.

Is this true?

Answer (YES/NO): YES